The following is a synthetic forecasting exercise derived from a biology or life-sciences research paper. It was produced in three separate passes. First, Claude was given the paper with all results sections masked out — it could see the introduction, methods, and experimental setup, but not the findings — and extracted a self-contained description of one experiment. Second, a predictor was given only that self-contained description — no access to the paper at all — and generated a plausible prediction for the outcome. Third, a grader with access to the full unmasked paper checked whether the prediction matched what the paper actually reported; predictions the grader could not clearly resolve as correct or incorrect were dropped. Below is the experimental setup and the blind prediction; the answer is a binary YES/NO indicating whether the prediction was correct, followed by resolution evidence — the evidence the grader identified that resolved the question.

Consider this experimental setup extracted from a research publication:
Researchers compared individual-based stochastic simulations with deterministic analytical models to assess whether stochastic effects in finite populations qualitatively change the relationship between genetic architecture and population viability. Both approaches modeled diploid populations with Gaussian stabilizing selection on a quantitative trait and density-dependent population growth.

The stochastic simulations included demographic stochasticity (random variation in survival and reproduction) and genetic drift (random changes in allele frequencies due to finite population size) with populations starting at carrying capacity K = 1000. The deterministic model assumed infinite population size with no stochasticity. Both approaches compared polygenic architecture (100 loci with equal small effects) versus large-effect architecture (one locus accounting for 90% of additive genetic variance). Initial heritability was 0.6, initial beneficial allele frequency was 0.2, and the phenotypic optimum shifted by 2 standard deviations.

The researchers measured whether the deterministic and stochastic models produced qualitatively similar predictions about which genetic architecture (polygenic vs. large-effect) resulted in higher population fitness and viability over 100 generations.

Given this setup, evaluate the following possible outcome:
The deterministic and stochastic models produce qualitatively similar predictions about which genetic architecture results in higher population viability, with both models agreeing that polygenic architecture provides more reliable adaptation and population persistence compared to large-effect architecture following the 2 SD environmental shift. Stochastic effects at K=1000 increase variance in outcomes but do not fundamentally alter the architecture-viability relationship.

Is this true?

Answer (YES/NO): YES